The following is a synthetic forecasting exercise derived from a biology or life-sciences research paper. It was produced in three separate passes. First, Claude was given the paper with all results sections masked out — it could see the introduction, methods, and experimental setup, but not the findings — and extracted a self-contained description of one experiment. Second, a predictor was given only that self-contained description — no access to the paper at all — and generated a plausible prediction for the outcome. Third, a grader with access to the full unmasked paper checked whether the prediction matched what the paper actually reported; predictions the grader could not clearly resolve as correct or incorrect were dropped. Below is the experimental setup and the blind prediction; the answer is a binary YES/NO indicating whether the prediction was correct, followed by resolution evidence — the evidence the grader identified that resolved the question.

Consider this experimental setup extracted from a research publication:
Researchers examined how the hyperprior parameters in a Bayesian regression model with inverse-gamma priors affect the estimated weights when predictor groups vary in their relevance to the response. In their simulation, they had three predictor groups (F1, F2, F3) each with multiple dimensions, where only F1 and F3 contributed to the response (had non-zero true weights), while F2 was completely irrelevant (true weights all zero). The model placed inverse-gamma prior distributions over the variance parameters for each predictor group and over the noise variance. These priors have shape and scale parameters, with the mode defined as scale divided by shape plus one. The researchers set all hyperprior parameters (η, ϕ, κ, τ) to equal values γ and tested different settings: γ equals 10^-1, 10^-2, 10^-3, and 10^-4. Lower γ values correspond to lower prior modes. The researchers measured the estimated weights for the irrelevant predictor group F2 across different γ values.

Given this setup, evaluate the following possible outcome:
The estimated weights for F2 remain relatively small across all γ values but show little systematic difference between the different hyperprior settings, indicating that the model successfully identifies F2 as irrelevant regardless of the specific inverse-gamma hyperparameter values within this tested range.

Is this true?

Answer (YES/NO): NO